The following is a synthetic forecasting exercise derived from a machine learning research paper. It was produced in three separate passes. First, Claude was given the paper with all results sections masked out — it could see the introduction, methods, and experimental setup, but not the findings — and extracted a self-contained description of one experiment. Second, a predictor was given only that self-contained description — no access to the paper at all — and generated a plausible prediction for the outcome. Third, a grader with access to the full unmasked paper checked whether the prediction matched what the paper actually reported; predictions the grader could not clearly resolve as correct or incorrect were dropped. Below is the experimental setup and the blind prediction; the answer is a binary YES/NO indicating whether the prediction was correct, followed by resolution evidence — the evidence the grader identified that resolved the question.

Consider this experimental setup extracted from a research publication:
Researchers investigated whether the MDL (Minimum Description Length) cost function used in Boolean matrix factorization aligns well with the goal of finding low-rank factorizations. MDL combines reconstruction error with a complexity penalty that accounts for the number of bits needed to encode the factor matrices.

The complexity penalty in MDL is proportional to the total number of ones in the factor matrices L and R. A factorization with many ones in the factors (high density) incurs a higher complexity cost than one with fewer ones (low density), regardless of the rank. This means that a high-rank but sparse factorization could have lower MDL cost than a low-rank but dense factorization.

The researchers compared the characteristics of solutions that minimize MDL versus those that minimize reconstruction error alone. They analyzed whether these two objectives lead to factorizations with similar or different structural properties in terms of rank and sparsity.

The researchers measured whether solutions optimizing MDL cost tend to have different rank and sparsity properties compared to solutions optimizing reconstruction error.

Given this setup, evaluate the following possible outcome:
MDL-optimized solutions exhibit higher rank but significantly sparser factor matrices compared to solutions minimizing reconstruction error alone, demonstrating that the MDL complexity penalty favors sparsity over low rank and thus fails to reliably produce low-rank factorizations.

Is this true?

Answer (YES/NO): YES